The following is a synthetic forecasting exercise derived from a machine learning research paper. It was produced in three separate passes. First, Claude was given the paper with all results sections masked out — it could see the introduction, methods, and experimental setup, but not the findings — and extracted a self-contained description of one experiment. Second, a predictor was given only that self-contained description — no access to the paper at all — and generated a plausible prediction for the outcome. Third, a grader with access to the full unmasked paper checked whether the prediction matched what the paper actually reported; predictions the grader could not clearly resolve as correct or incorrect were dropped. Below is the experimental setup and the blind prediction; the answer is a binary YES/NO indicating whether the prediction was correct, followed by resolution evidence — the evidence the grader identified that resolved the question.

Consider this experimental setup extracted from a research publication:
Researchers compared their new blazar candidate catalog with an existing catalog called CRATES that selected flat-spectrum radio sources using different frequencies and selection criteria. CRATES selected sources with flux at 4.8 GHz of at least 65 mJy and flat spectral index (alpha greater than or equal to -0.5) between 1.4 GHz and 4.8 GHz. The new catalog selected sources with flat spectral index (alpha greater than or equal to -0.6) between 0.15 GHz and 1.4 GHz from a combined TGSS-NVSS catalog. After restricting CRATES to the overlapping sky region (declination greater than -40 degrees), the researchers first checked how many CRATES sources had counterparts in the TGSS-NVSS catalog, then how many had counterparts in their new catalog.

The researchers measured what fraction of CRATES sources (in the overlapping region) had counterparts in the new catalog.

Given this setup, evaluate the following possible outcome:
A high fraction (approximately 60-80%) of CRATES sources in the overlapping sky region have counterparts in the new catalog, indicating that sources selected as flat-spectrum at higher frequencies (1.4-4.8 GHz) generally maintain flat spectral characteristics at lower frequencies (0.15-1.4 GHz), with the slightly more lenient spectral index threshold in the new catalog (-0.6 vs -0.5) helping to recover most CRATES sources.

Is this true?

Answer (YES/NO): NO